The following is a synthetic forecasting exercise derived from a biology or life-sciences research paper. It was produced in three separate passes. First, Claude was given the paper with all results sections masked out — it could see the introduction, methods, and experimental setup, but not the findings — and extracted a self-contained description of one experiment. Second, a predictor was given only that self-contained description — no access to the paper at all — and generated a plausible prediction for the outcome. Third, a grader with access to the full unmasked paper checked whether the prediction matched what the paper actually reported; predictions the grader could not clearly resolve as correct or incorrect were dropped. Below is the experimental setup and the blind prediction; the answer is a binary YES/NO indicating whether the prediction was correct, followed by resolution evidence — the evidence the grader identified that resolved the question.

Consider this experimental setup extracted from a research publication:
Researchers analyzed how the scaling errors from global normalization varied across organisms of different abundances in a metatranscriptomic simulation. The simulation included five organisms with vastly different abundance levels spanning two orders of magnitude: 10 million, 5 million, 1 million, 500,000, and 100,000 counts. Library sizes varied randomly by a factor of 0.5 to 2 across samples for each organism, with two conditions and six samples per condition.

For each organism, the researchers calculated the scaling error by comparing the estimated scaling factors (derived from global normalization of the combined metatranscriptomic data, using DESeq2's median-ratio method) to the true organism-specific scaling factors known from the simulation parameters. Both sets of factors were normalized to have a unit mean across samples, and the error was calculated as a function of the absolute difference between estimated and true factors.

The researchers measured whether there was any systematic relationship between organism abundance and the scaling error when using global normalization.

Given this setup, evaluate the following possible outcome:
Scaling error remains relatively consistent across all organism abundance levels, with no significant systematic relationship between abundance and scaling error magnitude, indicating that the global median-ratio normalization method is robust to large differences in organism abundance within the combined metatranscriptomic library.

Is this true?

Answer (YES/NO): NO